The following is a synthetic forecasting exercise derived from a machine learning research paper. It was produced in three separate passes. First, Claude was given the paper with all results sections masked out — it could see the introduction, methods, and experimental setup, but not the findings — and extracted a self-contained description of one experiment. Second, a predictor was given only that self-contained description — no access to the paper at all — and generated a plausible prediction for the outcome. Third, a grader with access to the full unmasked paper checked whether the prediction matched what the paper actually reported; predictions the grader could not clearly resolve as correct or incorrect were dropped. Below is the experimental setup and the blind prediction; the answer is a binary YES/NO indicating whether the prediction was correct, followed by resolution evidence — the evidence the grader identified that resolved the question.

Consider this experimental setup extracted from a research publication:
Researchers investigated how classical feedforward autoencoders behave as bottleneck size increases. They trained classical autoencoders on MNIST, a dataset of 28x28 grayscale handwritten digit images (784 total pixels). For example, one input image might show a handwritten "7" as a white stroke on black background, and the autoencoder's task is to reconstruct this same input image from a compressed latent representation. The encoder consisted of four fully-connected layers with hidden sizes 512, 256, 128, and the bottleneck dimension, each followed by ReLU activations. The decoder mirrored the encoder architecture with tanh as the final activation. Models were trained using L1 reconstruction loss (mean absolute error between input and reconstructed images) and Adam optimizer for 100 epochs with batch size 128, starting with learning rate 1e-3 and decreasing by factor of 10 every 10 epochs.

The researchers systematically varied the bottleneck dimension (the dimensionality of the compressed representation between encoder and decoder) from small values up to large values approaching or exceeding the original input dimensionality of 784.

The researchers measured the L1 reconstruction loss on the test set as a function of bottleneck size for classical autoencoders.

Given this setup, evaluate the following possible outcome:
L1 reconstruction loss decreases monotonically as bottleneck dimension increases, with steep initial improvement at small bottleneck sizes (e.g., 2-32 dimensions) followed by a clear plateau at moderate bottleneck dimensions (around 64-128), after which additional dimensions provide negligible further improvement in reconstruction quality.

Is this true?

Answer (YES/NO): NO